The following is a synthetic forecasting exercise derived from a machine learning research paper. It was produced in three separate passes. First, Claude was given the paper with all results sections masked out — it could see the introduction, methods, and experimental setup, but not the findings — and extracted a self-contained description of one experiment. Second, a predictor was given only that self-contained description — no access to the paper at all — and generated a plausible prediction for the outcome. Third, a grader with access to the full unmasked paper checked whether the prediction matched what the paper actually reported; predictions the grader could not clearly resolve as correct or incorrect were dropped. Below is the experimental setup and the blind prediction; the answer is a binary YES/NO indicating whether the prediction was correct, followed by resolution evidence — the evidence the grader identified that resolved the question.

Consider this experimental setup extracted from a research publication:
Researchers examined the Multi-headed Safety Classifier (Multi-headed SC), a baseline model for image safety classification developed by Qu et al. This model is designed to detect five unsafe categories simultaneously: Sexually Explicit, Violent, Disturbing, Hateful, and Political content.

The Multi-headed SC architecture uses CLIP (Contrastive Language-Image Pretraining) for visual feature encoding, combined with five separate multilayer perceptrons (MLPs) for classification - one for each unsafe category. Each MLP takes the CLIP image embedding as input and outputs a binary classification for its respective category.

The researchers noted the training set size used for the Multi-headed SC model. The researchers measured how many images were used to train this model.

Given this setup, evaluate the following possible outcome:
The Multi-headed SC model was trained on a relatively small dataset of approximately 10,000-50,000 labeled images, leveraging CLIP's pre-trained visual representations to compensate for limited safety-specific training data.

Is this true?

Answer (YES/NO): NO